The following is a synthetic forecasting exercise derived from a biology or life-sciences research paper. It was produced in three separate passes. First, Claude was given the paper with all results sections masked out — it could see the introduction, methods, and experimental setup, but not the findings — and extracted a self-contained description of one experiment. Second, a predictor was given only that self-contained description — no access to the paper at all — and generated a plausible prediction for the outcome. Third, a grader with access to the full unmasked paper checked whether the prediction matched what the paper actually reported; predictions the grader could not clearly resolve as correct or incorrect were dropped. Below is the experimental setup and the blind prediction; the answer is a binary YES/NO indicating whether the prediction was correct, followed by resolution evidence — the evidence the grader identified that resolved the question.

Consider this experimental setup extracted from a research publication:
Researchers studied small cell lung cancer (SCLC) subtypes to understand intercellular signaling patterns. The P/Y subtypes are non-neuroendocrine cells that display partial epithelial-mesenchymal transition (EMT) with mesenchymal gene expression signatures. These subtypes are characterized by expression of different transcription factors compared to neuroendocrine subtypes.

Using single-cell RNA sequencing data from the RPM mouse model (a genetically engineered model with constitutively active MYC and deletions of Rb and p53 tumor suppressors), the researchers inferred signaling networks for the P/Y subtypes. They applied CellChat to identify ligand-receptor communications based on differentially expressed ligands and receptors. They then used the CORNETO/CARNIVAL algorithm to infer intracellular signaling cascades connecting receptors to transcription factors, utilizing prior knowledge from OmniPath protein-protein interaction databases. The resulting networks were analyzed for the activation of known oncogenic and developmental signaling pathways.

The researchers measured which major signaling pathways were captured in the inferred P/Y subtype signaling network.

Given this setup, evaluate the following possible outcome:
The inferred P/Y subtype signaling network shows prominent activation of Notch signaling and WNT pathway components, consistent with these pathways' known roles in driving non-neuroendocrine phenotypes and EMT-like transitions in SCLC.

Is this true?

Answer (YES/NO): NO